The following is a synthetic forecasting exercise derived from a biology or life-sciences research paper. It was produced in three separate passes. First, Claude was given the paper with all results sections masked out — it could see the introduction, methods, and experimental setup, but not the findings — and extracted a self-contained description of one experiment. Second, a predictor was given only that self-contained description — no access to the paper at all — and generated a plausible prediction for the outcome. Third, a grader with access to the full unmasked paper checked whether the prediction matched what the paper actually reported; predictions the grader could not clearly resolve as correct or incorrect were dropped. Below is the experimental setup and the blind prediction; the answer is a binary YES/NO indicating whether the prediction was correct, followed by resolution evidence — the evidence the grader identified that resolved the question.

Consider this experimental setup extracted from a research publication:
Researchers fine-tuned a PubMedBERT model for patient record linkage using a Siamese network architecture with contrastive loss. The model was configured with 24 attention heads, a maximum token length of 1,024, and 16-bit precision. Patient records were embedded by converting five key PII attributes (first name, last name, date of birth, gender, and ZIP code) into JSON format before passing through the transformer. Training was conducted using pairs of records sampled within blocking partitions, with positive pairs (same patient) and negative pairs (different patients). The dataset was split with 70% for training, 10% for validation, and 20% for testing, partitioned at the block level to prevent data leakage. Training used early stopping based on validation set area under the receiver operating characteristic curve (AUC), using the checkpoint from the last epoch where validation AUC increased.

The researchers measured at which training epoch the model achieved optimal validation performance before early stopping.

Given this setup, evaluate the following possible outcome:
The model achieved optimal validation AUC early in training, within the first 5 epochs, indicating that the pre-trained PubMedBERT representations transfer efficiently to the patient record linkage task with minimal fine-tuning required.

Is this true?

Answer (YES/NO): NO